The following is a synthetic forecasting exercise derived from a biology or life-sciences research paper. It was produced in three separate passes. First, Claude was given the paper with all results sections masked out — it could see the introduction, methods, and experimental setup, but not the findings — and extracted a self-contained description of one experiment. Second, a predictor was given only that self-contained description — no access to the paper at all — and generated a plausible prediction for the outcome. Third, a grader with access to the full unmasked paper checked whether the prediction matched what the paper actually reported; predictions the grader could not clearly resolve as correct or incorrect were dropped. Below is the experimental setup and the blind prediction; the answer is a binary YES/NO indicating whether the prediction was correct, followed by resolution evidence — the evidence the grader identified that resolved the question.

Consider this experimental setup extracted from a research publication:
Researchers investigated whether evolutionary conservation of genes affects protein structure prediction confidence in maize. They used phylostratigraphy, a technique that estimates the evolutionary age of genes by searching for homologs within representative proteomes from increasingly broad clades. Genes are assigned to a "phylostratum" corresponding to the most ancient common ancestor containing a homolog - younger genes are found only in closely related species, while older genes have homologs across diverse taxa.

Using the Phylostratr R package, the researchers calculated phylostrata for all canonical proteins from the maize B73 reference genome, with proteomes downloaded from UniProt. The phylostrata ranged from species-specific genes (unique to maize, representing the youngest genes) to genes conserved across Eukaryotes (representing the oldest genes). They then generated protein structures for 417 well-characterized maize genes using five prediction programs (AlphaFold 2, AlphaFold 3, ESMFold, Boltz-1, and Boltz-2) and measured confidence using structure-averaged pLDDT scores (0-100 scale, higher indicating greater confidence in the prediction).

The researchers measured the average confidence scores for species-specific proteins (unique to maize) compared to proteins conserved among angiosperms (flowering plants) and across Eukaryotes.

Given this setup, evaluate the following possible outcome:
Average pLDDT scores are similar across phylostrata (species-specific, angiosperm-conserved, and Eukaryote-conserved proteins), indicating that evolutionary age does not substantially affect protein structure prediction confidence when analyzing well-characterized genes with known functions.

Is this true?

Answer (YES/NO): NO